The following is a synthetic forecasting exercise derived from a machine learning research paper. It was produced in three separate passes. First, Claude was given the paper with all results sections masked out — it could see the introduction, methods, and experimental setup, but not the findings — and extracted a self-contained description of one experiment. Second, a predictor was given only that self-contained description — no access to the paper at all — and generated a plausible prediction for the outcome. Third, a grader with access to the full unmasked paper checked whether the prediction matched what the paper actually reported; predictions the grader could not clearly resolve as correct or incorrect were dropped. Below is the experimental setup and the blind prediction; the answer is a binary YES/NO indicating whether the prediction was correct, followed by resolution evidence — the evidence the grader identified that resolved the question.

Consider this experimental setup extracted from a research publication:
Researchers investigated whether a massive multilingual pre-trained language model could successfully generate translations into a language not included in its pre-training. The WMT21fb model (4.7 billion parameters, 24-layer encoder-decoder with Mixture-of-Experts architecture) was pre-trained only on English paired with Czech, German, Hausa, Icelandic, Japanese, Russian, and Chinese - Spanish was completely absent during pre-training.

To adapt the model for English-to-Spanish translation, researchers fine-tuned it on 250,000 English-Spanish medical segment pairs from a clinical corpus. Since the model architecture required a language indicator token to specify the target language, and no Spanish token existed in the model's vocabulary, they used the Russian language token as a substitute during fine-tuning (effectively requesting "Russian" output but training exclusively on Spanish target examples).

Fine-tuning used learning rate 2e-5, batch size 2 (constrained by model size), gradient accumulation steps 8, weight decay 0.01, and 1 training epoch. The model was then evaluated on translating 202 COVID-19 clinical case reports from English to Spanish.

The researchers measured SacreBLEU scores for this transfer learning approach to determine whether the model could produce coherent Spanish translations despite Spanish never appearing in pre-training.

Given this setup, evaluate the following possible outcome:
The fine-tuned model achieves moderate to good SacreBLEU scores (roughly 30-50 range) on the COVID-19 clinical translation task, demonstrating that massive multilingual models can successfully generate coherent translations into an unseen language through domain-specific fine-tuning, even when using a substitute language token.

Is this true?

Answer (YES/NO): YES